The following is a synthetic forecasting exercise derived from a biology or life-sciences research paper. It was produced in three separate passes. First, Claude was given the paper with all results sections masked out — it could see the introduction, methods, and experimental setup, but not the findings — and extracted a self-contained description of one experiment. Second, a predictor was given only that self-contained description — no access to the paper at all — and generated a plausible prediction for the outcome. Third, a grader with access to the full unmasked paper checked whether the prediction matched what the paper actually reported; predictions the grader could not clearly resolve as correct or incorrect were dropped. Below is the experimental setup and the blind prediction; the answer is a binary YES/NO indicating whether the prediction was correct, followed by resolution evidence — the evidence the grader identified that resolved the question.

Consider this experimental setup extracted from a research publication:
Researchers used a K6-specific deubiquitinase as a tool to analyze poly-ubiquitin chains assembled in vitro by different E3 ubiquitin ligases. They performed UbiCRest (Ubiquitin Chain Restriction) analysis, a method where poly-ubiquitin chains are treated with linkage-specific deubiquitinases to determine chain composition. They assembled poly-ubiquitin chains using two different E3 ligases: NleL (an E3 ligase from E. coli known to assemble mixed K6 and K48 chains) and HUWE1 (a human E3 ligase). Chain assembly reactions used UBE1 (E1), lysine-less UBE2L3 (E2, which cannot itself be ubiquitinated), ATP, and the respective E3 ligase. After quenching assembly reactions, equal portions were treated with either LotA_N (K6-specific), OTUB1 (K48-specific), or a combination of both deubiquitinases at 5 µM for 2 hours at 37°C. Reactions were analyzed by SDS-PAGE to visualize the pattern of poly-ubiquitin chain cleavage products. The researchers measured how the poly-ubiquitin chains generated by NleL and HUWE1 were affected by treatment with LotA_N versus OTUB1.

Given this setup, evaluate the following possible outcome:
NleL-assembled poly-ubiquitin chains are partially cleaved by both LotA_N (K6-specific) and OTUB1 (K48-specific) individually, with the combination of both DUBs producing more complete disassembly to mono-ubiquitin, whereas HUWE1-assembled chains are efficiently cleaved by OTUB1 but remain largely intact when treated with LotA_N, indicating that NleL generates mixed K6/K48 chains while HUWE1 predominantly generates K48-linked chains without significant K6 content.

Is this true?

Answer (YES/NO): NO